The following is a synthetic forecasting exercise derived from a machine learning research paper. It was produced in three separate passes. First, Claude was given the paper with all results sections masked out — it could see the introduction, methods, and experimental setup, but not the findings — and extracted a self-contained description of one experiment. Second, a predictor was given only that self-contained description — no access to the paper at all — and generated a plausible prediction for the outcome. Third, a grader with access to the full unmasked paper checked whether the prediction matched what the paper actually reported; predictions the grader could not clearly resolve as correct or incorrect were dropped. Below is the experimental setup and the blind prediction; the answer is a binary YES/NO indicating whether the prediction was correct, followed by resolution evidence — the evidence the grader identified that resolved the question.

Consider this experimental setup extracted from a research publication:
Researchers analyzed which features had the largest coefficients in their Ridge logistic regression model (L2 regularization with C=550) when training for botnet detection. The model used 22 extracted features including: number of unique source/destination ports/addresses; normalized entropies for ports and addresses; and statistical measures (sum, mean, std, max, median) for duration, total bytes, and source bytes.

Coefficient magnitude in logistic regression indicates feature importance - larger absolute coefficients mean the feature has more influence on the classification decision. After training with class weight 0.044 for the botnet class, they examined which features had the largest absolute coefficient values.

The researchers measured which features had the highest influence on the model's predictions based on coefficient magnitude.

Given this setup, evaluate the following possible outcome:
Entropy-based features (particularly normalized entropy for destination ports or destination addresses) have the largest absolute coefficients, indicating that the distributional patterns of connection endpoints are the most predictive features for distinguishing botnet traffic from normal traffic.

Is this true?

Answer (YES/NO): NO